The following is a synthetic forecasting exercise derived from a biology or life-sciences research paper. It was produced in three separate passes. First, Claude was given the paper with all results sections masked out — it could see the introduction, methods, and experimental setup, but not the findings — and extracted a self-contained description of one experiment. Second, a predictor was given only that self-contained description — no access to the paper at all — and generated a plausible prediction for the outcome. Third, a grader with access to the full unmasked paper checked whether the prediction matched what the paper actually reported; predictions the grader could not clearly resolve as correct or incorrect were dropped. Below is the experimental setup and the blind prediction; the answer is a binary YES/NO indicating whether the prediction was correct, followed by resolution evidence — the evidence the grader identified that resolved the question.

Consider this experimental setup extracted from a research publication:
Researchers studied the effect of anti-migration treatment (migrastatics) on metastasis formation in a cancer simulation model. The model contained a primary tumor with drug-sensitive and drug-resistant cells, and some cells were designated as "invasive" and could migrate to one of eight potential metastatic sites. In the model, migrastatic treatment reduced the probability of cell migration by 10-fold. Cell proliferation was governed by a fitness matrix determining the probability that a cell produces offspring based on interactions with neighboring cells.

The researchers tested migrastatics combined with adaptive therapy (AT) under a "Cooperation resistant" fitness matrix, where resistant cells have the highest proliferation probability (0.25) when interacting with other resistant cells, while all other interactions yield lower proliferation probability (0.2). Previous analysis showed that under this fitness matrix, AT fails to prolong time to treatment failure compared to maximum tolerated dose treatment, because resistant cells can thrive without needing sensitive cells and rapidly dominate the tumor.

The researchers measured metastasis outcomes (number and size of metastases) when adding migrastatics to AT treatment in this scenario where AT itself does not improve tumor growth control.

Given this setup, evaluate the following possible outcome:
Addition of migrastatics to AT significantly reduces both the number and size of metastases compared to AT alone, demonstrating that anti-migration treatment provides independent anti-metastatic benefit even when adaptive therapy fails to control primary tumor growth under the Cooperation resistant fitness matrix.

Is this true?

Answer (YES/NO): YES